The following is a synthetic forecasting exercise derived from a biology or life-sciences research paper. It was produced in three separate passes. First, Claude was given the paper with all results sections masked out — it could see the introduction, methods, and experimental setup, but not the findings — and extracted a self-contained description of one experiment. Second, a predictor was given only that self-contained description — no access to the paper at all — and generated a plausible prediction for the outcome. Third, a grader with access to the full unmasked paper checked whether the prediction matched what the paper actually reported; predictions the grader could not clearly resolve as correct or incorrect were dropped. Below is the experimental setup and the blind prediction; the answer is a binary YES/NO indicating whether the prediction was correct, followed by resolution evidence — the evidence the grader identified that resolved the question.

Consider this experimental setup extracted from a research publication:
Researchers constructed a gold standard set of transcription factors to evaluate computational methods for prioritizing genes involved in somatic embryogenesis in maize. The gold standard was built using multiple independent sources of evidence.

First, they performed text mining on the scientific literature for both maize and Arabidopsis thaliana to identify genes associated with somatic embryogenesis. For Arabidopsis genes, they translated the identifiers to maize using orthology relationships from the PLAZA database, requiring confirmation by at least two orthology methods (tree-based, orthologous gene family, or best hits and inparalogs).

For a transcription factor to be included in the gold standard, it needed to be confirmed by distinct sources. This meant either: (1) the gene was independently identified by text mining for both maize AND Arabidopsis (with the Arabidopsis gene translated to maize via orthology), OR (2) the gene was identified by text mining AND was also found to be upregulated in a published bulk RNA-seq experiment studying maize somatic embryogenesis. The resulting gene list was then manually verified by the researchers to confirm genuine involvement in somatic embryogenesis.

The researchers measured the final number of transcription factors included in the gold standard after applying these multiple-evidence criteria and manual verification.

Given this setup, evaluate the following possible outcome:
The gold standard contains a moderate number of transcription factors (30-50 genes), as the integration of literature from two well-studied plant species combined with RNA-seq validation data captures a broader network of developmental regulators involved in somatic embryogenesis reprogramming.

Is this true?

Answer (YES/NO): YES